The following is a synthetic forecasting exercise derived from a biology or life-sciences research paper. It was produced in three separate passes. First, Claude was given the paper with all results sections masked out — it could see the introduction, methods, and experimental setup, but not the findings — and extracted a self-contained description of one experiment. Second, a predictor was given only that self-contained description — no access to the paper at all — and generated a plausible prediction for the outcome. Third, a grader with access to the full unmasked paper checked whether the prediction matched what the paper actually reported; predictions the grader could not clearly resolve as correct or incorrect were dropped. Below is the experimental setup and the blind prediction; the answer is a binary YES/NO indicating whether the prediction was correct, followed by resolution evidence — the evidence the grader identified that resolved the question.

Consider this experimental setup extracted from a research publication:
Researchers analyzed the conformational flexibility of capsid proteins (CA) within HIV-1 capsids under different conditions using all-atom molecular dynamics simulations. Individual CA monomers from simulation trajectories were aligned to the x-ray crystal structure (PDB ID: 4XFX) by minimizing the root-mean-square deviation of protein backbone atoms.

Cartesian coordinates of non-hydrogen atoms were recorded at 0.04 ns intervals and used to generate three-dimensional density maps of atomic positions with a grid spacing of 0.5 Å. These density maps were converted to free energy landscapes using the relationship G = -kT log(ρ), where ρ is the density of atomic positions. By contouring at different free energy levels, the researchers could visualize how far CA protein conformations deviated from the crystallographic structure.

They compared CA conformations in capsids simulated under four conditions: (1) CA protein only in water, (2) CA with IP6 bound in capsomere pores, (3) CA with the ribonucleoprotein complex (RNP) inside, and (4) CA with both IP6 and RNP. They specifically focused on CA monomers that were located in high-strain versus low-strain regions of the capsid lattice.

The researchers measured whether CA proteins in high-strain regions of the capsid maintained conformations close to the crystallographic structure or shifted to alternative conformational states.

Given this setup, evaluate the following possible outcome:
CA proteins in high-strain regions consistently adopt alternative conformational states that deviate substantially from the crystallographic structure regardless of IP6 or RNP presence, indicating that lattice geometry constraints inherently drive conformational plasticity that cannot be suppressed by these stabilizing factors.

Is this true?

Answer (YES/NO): NO